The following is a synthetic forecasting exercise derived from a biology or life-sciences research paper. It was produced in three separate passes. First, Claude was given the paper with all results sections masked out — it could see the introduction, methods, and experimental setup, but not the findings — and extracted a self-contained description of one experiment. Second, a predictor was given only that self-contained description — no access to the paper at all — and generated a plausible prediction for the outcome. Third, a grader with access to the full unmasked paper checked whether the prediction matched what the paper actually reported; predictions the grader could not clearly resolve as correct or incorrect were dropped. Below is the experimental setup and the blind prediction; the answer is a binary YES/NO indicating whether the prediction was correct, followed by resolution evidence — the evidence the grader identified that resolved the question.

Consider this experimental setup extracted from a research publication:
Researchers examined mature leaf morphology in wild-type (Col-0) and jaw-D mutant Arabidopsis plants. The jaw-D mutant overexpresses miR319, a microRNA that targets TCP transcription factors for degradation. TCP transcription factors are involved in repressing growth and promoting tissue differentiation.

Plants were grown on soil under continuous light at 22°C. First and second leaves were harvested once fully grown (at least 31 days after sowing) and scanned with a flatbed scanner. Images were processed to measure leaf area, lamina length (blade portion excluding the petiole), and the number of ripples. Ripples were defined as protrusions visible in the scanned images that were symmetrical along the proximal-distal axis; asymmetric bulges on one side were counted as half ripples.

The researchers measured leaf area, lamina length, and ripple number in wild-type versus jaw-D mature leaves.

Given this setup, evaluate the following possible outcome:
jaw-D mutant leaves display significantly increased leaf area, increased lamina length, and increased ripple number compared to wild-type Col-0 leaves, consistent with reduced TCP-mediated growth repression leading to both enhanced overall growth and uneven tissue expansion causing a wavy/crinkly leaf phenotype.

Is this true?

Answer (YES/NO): NO